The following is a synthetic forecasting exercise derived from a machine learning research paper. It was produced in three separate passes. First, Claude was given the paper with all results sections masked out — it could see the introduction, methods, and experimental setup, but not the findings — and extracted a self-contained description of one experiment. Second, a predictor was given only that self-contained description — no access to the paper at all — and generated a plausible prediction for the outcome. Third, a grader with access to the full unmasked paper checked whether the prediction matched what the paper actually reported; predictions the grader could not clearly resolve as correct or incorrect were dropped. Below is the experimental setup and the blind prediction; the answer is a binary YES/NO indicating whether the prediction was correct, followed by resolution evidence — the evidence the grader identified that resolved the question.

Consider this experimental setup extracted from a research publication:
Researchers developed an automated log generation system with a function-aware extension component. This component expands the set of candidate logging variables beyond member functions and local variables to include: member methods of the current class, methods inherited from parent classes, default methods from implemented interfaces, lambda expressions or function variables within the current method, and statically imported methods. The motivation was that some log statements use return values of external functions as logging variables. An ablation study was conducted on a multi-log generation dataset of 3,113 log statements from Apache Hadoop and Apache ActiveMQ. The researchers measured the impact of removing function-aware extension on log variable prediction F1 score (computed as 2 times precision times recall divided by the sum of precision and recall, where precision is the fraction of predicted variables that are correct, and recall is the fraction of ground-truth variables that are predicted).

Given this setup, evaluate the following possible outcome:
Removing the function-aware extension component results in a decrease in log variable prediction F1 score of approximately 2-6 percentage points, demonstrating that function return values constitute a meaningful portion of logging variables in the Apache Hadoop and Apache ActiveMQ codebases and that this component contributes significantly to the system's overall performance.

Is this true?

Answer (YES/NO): NO